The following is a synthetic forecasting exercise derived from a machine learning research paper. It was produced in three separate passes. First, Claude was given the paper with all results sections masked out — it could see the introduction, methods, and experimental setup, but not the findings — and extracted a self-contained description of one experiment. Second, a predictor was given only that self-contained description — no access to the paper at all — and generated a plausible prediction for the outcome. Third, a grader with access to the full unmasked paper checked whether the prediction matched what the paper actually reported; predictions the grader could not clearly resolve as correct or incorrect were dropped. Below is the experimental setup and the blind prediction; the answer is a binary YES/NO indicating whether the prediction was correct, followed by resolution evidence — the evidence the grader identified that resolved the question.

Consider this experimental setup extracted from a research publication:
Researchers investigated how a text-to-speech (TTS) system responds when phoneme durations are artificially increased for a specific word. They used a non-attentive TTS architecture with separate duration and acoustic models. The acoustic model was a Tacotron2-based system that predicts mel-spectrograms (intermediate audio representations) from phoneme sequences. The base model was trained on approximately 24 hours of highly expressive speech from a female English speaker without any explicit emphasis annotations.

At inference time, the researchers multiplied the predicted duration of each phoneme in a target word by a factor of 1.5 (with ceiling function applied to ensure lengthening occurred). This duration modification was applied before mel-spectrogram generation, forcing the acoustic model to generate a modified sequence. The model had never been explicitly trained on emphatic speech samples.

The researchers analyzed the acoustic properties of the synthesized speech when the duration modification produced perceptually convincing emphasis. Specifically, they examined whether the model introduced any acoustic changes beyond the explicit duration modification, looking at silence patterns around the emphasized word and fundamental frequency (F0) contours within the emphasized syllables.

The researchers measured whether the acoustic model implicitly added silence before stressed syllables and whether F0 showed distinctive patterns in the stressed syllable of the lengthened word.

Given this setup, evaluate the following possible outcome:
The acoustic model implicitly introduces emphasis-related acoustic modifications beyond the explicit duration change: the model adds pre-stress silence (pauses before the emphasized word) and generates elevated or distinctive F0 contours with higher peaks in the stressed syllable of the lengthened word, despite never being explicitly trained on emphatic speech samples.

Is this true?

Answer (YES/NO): NO